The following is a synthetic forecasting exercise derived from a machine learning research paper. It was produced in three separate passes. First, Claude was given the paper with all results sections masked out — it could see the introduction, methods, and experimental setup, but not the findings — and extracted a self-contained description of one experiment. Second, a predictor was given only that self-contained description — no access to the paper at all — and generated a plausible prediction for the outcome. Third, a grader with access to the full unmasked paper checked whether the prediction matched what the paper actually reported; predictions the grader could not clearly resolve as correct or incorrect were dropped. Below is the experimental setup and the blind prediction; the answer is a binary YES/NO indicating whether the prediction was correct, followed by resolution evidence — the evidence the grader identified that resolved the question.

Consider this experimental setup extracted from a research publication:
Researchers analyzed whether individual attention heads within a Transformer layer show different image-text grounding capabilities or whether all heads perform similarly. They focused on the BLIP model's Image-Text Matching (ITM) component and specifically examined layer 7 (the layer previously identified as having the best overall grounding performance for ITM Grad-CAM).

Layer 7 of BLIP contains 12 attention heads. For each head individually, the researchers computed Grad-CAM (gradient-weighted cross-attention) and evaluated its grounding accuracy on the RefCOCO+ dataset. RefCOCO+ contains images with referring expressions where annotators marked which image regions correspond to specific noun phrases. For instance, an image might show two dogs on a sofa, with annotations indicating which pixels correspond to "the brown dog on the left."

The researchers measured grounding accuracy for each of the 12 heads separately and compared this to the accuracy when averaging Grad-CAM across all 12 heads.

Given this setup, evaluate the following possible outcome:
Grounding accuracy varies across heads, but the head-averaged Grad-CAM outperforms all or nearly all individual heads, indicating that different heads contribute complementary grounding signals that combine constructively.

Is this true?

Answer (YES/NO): NO